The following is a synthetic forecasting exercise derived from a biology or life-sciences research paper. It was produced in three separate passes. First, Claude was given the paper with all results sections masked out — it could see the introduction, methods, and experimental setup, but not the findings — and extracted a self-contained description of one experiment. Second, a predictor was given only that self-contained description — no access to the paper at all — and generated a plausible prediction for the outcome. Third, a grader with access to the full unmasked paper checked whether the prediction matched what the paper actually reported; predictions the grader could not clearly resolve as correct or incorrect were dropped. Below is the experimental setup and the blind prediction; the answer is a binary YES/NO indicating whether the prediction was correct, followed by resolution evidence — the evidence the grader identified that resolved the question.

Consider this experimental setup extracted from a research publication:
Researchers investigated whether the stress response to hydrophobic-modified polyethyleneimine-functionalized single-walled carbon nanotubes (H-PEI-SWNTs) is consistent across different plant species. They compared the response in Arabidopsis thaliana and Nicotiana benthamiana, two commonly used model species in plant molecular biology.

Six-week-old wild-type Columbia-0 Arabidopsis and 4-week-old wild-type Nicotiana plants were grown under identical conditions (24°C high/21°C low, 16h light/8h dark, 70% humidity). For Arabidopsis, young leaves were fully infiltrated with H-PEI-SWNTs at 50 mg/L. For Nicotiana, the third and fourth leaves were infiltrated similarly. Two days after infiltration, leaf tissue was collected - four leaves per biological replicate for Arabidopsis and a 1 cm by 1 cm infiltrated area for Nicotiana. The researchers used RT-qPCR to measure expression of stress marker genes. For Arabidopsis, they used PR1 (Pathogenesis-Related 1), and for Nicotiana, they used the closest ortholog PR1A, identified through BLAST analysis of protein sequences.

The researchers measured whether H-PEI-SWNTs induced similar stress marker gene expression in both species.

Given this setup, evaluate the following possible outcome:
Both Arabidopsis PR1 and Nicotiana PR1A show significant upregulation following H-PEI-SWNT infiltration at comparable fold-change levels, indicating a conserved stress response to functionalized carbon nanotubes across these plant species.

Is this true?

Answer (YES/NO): NO